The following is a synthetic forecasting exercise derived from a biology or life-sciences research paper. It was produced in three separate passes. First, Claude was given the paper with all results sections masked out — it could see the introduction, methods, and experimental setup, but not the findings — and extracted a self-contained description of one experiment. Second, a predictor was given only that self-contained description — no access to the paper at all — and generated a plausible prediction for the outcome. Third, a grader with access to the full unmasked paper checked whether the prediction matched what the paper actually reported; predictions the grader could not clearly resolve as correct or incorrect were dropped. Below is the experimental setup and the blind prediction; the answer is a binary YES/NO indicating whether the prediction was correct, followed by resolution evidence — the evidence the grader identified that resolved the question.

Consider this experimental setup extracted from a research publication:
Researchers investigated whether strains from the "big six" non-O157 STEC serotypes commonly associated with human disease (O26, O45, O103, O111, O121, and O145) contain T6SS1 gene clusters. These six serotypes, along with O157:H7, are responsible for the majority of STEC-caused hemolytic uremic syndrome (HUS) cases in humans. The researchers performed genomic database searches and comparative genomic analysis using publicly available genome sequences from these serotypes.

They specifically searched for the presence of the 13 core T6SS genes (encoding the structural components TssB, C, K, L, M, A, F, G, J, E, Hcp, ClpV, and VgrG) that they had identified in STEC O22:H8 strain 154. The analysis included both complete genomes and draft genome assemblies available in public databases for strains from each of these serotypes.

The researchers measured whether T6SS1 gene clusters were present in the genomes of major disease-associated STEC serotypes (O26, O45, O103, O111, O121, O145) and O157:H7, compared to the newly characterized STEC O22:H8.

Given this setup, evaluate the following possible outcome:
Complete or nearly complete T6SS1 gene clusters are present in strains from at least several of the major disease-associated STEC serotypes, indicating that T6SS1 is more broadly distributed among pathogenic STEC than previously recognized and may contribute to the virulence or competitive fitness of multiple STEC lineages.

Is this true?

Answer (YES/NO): NO